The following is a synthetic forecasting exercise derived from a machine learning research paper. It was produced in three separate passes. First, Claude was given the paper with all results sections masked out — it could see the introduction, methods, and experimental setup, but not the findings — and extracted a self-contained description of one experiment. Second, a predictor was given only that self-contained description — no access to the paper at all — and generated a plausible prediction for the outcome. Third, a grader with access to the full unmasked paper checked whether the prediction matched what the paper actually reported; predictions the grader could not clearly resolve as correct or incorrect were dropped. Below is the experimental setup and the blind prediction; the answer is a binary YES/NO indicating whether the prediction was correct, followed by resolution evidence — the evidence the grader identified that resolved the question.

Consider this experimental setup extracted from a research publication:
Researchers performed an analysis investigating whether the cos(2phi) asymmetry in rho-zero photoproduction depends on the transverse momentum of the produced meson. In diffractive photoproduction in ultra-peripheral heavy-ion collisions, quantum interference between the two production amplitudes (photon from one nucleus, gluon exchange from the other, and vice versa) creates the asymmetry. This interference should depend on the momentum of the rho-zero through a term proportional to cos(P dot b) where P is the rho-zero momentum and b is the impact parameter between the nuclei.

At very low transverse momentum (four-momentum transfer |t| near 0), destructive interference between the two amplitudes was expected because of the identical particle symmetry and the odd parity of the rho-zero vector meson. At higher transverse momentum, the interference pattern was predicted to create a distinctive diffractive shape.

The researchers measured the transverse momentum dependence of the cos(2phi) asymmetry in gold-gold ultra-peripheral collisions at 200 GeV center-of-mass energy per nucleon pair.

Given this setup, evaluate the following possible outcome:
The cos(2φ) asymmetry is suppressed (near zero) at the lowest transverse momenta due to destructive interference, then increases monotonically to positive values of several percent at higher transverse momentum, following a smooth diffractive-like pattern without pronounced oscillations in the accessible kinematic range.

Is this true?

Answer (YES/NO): NO